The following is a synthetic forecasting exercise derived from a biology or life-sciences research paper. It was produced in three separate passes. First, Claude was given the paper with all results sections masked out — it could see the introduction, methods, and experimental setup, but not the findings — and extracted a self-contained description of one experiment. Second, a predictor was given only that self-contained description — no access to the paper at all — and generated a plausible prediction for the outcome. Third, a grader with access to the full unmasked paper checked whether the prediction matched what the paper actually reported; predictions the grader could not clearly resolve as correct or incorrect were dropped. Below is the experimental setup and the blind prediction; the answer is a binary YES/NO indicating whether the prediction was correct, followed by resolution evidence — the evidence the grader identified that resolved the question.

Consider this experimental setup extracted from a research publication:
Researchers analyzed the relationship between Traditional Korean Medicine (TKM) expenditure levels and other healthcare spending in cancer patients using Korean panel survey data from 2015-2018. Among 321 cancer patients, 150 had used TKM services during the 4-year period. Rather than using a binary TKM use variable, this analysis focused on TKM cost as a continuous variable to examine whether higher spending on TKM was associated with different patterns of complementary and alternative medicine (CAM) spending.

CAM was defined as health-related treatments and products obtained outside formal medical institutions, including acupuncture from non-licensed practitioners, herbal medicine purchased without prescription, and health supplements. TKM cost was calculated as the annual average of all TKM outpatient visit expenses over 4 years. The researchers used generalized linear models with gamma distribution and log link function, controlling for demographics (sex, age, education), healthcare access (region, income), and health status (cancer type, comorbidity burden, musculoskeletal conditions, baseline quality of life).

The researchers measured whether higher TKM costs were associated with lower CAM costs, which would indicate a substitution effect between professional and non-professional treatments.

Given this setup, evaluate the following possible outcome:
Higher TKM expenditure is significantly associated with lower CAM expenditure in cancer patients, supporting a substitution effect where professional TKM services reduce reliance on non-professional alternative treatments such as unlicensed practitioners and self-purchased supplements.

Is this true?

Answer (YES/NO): NO